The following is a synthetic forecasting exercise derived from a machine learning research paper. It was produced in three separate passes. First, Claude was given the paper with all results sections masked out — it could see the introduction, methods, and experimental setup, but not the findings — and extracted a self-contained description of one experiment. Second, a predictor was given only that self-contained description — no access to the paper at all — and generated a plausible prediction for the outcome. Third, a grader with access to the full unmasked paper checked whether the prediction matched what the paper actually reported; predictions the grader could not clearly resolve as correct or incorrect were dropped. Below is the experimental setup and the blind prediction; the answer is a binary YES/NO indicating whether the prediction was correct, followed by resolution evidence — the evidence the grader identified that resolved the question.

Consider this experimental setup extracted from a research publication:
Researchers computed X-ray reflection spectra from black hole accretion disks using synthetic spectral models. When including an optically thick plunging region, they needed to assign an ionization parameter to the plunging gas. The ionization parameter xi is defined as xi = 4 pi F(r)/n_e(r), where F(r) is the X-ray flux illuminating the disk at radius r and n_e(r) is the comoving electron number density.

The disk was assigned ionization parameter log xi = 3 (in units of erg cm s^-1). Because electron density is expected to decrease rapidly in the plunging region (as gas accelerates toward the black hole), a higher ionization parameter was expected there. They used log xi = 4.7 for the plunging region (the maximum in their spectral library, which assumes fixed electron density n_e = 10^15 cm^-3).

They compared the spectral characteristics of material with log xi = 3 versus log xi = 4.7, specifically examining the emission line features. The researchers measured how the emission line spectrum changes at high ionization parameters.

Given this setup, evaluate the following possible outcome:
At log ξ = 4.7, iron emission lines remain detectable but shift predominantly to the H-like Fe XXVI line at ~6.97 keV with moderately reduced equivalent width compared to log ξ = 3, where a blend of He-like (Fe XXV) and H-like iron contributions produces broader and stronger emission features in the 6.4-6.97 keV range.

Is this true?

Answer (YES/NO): NO